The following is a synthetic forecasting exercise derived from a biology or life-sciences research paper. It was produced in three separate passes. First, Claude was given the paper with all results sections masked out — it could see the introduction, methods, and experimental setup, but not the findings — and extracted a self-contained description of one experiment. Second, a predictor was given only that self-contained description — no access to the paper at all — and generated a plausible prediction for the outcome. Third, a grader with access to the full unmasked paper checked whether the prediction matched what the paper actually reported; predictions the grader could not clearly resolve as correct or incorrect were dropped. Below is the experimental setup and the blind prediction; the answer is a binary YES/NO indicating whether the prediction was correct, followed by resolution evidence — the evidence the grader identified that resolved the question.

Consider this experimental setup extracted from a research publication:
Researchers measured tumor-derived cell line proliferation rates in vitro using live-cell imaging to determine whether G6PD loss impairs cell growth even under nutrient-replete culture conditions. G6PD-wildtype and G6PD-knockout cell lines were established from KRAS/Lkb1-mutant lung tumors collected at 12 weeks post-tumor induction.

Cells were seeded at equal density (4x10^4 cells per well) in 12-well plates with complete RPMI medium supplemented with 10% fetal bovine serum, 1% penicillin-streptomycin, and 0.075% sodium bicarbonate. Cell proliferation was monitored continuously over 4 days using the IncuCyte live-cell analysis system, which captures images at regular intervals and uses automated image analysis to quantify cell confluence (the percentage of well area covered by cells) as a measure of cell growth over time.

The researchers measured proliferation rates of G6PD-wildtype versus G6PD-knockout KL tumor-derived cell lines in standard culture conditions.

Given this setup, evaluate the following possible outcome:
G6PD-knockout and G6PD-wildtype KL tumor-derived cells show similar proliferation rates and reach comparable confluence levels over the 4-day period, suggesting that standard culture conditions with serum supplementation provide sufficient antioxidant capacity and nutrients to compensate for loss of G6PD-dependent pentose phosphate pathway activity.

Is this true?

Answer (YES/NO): NO